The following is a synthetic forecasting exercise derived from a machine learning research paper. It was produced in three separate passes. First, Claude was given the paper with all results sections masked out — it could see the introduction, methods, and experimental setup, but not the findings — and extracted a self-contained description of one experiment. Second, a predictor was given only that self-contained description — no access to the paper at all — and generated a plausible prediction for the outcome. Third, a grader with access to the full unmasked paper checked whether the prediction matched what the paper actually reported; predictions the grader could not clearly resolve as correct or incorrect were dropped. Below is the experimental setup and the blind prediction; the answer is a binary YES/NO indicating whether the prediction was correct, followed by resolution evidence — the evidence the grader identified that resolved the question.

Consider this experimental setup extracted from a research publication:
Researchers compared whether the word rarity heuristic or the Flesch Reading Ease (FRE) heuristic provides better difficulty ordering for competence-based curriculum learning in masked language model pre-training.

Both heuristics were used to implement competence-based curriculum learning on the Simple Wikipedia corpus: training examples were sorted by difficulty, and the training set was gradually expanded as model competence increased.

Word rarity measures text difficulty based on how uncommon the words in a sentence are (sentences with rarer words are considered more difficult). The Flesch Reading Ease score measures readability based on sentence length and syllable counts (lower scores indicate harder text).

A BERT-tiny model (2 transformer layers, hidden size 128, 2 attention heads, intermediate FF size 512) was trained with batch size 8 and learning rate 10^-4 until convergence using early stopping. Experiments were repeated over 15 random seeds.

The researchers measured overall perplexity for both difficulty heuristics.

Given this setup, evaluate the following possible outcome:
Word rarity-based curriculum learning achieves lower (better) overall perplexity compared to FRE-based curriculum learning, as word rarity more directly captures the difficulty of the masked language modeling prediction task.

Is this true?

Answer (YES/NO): NO